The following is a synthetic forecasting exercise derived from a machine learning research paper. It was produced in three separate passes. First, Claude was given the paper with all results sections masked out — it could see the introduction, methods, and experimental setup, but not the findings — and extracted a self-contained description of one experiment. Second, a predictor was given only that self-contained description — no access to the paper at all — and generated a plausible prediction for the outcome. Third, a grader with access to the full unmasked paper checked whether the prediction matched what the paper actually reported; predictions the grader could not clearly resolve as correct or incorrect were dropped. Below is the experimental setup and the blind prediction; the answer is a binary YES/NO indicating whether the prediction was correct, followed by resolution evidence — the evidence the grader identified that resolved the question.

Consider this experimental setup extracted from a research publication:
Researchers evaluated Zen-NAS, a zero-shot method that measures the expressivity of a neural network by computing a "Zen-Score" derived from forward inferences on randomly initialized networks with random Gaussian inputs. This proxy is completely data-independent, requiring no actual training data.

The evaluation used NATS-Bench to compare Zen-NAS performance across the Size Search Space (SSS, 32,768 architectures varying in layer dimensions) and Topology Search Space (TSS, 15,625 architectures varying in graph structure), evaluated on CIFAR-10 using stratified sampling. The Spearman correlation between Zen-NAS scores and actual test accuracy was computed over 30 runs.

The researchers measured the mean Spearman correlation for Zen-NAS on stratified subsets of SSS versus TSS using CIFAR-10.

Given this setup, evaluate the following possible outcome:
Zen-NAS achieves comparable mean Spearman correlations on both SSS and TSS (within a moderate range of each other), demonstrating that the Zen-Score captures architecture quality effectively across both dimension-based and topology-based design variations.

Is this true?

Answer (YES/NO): NO